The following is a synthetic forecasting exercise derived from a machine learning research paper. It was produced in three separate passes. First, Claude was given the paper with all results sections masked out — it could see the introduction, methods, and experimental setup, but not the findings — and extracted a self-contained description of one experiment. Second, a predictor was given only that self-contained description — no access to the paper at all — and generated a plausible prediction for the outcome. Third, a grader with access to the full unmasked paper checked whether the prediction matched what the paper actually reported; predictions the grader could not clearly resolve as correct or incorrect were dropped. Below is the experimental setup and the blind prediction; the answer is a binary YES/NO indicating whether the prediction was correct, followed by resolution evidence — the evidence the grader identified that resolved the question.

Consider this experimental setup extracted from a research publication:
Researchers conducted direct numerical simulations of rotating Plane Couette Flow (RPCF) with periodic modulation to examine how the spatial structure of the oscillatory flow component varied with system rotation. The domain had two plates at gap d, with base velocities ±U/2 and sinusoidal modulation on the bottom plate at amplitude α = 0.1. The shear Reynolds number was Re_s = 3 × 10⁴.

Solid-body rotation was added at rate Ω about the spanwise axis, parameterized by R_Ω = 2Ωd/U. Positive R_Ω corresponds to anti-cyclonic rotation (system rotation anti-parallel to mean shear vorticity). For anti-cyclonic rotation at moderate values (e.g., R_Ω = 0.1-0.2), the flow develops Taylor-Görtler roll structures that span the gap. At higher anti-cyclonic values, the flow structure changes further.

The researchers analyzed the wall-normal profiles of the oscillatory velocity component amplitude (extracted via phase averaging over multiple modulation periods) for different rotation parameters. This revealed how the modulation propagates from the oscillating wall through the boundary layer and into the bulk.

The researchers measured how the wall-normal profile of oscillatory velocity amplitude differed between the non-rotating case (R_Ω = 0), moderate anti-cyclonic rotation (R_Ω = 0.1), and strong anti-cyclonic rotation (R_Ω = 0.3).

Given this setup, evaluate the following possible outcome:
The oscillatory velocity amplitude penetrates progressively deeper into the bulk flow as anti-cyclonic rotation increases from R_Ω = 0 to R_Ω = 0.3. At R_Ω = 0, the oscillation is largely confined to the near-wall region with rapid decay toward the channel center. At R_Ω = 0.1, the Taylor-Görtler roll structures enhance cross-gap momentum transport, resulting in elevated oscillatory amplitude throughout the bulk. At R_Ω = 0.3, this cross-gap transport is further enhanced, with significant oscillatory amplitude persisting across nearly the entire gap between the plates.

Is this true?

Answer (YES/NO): NO